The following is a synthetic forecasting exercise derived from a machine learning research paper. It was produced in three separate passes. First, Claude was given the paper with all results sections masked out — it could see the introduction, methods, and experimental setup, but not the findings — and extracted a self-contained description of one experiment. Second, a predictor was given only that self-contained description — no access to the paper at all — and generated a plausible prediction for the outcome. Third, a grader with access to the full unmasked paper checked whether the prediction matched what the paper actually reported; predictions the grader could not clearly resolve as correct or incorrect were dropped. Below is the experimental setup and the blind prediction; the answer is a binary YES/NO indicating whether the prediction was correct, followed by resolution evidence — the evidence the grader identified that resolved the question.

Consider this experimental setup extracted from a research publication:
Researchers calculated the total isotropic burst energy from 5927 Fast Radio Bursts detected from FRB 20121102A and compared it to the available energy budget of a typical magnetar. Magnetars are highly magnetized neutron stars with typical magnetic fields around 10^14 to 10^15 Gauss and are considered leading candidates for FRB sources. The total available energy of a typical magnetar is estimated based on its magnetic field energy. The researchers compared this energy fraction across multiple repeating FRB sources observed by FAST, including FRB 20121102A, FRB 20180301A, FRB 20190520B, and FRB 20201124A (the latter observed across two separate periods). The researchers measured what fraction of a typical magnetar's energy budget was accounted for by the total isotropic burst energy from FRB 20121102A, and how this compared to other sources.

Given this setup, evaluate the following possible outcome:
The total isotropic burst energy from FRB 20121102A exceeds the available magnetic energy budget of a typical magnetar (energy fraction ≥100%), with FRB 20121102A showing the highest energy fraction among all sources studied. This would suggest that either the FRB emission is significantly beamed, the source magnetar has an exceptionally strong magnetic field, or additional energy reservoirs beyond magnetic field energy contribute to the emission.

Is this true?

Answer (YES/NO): NO